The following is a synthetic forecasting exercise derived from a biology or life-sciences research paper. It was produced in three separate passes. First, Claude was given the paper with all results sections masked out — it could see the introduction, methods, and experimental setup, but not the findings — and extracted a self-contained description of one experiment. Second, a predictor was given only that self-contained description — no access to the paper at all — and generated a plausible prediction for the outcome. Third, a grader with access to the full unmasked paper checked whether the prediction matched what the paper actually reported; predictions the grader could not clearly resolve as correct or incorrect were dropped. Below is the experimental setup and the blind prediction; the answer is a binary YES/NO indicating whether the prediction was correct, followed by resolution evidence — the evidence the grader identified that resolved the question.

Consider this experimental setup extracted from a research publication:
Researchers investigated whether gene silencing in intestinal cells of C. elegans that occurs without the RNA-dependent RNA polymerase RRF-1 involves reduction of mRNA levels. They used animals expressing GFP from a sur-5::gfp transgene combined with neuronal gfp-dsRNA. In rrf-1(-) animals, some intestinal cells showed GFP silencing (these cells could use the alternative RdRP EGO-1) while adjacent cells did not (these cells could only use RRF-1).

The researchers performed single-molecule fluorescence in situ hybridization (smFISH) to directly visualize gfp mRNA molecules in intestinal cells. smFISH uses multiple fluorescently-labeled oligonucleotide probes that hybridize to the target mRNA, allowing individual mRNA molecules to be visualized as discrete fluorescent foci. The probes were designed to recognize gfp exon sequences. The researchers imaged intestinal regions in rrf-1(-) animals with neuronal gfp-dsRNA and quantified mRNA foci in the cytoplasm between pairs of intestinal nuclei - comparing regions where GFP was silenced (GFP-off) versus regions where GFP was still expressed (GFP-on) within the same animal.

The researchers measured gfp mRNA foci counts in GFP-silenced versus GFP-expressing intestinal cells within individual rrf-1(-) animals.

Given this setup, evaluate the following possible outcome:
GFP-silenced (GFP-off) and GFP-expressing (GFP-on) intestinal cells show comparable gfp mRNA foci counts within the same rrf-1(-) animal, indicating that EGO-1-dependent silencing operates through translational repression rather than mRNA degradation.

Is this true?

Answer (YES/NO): NO